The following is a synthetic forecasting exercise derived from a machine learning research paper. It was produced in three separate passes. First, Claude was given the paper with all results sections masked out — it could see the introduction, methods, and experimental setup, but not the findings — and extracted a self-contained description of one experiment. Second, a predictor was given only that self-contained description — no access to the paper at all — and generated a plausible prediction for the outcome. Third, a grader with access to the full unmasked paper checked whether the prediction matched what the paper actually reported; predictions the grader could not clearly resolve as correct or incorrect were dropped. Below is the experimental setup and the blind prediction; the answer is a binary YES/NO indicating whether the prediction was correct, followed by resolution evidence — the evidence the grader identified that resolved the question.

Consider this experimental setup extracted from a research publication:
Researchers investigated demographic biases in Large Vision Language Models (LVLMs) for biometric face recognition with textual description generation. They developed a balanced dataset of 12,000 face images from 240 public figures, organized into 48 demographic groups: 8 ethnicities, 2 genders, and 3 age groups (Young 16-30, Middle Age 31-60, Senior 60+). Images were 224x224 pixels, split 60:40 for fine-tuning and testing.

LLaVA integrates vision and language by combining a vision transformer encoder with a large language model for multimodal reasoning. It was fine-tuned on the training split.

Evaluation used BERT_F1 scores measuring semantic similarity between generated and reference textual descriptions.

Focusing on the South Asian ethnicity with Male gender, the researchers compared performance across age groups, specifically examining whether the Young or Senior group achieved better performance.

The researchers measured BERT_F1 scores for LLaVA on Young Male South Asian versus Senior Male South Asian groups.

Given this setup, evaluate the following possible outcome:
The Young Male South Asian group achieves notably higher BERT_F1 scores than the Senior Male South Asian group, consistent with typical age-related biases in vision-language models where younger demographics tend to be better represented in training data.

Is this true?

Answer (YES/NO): YES